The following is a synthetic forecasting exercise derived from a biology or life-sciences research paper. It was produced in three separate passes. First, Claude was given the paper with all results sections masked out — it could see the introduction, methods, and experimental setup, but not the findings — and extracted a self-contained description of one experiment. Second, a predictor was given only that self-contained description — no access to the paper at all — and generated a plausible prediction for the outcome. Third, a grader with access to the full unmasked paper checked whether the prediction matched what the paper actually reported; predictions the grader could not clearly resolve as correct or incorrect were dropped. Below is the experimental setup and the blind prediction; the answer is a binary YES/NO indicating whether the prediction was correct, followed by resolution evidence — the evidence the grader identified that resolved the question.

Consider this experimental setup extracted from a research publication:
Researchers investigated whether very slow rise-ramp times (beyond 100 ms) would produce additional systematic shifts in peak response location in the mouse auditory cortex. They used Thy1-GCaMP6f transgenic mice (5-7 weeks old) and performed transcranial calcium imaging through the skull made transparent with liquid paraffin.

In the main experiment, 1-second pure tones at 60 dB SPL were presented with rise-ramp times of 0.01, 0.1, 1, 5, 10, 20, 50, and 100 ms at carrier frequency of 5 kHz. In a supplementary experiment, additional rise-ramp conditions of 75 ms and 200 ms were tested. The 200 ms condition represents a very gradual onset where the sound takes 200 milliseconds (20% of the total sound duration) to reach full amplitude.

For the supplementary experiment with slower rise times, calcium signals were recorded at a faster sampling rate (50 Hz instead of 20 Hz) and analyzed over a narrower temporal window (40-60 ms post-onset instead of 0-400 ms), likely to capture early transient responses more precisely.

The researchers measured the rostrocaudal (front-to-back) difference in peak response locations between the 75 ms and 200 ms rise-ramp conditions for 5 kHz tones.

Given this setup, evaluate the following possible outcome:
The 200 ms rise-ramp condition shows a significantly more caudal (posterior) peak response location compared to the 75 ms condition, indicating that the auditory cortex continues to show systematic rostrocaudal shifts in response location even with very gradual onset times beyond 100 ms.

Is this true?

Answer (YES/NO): NO